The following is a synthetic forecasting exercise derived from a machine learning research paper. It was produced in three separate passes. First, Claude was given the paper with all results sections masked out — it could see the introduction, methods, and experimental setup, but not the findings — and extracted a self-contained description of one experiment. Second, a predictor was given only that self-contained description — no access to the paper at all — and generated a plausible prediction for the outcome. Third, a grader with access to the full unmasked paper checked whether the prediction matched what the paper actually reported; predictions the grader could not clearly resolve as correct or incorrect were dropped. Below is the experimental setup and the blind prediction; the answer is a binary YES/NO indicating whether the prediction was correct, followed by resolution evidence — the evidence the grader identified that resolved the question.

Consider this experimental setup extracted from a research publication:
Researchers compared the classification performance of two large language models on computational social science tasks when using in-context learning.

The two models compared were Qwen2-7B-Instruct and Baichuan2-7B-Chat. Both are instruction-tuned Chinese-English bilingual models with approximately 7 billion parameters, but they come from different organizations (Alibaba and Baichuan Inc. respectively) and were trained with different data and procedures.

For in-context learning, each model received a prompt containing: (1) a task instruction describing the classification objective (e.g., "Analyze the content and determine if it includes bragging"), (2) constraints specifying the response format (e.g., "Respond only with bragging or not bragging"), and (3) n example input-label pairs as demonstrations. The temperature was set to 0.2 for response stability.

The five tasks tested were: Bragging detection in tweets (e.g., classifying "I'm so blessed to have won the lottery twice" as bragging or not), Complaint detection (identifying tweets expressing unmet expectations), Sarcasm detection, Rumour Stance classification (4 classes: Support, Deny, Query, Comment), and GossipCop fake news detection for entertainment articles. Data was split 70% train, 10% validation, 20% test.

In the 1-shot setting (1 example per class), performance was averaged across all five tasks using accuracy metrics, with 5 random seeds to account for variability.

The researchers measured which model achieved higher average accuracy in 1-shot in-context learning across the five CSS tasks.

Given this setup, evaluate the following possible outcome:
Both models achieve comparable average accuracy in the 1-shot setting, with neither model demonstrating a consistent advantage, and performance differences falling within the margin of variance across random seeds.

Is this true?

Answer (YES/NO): NO